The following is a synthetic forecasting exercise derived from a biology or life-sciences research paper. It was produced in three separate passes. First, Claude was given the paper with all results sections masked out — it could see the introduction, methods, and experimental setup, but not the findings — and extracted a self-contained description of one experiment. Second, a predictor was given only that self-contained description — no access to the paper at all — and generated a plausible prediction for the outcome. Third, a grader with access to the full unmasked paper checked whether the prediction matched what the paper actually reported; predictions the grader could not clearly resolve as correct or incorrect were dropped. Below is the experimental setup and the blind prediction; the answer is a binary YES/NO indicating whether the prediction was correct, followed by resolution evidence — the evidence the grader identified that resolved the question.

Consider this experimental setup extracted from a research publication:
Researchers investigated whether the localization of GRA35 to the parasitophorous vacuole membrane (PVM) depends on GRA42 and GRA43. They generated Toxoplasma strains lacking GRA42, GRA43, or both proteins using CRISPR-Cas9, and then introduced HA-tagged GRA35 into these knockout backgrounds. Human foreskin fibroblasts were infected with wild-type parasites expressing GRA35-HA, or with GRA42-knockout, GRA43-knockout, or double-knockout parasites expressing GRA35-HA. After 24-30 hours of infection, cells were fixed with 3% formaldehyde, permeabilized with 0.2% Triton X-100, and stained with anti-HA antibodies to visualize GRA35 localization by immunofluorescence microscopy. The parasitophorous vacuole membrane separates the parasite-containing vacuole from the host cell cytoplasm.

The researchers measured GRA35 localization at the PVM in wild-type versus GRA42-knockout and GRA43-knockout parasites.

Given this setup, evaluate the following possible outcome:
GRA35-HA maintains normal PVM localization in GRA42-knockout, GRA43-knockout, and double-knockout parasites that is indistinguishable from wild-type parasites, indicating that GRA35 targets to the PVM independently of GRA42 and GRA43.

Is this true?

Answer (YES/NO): NO